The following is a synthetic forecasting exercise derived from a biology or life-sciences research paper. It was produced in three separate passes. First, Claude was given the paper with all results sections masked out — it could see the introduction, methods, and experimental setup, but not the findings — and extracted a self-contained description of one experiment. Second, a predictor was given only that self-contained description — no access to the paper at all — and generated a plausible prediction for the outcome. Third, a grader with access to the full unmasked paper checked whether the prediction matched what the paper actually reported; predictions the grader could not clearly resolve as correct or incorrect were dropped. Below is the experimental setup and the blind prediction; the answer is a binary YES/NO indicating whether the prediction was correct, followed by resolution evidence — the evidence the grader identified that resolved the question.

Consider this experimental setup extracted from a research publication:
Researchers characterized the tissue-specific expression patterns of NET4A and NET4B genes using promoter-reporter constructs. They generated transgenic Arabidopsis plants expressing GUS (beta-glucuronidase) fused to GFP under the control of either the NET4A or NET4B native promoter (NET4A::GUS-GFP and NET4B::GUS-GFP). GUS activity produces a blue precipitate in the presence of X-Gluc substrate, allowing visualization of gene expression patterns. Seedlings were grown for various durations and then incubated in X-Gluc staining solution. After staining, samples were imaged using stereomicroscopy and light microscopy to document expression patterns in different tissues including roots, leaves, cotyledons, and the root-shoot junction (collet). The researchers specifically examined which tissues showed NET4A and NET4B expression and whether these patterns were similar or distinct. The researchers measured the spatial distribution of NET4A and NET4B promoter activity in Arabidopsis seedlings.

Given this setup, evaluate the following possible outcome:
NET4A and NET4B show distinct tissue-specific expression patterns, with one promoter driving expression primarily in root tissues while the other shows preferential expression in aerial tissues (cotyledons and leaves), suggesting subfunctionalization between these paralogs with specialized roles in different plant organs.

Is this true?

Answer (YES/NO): NO